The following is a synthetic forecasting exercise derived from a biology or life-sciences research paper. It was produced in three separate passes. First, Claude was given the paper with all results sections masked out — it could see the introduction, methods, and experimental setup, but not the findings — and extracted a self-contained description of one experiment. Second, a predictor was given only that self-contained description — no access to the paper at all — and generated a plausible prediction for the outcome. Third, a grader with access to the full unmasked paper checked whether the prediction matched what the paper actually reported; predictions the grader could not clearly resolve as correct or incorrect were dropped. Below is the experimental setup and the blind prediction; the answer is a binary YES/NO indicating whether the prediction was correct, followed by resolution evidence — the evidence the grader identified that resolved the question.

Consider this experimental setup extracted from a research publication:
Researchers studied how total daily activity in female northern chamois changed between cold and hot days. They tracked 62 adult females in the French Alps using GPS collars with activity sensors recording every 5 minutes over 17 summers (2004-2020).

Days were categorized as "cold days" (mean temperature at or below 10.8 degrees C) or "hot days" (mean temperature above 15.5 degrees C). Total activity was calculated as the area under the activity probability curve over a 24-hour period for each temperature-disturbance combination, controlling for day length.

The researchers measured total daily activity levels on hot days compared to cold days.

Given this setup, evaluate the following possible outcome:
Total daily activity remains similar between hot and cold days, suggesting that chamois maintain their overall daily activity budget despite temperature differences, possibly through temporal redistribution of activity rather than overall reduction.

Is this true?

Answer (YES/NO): YES